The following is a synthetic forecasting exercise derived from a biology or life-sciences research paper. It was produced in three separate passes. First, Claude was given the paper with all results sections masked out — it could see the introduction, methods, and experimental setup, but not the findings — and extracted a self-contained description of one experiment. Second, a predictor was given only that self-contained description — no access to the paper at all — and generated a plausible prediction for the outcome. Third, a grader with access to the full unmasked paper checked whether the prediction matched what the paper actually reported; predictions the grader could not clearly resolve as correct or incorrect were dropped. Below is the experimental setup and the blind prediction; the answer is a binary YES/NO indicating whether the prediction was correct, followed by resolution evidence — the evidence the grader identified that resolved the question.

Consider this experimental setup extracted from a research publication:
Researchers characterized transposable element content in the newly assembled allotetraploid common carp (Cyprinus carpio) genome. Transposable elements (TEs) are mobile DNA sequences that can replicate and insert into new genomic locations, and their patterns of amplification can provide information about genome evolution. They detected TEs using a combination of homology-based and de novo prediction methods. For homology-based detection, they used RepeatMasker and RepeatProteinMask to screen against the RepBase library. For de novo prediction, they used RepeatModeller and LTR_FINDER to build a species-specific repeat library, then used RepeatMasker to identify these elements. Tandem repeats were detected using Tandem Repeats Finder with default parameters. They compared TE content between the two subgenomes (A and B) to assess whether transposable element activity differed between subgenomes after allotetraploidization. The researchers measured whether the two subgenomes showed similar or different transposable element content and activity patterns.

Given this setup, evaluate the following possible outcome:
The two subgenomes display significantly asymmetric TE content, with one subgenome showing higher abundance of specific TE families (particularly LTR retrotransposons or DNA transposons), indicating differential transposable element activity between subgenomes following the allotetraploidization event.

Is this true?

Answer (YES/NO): NO